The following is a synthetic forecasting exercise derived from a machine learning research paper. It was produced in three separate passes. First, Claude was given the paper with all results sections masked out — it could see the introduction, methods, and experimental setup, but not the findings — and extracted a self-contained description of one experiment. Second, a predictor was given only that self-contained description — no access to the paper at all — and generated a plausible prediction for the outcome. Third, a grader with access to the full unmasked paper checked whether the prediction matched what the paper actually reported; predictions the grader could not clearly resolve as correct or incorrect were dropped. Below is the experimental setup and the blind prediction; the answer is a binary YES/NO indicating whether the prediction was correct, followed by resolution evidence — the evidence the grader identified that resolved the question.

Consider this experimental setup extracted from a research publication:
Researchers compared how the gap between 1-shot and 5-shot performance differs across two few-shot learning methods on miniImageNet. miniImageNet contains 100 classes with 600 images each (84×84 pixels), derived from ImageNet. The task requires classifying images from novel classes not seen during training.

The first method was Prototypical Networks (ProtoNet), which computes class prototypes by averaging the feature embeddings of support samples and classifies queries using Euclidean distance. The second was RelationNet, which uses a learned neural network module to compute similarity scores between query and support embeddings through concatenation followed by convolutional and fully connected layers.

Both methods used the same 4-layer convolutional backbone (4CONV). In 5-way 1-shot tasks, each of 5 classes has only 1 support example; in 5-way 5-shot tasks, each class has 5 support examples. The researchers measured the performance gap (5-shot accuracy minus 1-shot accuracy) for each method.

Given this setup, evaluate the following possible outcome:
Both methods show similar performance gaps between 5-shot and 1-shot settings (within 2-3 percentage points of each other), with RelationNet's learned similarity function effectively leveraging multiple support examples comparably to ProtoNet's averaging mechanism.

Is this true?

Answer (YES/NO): NO